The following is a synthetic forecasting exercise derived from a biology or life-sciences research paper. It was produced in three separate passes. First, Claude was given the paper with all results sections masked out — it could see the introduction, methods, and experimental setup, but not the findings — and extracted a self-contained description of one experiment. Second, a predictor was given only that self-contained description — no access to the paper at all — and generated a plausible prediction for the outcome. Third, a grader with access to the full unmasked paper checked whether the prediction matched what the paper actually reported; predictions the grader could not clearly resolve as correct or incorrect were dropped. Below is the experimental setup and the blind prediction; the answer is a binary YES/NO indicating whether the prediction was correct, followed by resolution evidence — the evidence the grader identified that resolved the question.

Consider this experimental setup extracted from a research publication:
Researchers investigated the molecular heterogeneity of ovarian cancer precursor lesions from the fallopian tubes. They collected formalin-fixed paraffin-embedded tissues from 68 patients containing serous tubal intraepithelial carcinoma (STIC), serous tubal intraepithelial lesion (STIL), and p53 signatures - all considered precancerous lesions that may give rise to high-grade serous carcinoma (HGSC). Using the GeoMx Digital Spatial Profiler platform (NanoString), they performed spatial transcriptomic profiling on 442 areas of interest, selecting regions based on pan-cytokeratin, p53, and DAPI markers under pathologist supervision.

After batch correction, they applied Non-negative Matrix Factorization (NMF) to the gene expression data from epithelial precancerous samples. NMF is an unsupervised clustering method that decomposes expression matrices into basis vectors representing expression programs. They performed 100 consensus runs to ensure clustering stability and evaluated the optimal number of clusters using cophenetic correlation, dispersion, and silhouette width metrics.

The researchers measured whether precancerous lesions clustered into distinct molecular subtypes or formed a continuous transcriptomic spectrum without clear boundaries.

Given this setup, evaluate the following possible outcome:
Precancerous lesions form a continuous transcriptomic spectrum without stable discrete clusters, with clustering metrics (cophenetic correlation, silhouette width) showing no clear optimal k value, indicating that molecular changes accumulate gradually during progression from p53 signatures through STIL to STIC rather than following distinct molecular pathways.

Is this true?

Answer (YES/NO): NO